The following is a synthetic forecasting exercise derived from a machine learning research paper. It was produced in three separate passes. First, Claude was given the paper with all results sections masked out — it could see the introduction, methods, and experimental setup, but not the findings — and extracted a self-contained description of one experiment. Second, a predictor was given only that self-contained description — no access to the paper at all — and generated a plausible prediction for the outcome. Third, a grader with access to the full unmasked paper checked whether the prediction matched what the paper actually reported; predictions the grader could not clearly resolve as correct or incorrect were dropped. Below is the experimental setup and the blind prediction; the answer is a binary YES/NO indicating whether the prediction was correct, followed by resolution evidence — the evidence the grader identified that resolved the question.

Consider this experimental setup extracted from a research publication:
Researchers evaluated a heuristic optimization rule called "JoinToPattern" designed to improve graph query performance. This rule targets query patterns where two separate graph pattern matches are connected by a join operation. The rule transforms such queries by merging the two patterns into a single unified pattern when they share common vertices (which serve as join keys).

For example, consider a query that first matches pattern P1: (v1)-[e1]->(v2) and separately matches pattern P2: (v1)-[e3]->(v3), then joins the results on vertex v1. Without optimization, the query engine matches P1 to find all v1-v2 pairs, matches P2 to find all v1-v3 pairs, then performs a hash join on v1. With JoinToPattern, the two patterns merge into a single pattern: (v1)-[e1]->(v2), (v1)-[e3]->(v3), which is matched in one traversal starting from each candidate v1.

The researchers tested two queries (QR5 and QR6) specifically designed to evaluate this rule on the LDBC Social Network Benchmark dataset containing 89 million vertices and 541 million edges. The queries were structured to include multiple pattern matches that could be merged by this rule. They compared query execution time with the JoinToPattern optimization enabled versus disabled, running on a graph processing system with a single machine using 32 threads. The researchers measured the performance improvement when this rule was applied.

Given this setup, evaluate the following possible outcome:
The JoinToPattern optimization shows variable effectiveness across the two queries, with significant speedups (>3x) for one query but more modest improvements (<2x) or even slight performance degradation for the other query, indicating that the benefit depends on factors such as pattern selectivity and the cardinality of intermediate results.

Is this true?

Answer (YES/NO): NO